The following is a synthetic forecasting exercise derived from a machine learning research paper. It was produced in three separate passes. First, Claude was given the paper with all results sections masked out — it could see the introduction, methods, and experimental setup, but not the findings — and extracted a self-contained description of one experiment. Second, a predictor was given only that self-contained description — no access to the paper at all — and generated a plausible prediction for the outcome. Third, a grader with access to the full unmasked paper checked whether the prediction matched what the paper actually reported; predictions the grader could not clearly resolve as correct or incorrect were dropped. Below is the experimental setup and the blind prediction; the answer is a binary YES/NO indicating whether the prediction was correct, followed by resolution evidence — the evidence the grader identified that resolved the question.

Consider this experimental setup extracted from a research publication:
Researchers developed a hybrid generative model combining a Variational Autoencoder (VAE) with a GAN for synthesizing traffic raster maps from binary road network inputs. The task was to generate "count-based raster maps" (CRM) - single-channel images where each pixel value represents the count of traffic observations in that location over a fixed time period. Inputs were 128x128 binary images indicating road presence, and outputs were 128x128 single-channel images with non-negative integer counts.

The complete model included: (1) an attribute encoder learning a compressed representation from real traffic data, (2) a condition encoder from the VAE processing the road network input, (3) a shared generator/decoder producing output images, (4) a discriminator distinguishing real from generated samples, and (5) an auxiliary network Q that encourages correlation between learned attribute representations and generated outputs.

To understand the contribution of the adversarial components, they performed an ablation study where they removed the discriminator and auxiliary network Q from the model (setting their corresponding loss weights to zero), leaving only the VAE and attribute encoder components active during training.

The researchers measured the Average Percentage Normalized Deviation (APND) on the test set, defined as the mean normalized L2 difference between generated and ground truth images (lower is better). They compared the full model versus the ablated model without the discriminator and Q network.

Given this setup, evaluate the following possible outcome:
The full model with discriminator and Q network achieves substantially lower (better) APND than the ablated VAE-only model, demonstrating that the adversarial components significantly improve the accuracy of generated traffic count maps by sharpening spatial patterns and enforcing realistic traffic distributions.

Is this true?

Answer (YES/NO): YES